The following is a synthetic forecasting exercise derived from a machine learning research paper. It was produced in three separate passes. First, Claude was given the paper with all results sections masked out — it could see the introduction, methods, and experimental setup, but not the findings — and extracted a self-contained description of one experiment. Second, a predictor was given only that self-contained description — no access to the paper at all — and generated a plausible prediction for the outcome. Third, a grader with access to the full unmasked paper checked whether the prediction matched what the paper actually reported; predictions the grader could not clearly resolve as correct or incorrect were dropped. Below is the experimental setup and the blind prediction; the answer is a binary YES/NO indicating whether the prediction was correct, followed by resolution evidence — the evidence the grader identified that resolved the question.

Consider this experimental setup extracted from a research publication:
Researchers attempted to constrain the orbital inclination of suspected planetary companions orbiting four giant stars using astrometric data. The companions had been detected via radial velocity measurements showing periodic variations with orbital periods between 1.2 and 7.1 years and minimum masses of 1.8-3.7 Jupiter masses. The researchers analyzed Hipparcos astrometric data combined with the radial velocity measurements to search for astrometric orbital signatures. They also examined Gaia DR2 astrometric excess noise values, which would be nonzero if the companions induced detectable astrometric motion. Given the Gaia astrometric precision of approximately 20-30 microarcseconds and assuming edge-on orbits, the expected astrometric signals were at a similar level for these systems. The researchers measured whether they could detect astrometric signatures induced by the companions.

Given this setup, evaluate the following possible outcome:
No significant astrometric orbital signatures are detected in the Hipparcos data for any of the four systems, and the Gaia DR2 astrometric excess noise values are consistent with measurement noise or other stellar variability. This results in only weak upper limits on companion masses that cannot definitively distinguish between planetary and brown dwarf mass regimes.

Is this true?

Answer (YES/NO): NO